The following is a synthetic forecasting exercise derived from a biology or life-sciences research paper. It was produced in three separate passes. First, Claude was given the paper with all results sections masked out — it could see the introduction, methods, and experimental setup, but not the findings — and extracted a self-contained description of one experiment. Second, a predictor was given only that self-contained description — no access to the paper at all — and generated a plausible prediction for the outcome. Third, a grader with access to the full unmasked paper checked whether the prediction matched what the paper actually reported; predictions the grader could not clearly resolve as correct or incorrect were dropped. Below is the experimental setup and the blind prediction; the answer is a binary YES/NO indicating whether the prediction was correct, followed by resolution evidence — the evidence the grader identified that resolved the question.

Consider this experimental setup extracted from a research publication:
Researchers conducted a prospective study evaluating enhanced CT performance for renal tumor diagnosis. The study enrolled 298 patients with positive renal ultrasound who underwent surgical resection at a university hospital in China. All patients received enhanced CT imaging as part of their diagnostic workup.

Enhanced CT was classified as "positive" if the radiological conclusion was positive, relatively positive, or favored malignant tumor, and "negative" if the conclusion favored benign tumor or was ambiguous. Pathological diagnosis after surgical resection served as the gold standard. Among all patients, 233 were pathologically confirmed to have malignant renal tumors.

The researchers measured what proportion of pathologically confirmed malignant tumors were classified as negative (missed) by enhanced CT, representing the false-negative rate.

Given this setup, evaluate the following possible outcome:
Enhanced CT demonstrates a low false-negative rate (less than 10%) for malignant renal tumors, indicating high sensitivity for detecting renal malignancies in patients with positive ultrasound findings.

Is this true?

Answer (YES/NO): NO